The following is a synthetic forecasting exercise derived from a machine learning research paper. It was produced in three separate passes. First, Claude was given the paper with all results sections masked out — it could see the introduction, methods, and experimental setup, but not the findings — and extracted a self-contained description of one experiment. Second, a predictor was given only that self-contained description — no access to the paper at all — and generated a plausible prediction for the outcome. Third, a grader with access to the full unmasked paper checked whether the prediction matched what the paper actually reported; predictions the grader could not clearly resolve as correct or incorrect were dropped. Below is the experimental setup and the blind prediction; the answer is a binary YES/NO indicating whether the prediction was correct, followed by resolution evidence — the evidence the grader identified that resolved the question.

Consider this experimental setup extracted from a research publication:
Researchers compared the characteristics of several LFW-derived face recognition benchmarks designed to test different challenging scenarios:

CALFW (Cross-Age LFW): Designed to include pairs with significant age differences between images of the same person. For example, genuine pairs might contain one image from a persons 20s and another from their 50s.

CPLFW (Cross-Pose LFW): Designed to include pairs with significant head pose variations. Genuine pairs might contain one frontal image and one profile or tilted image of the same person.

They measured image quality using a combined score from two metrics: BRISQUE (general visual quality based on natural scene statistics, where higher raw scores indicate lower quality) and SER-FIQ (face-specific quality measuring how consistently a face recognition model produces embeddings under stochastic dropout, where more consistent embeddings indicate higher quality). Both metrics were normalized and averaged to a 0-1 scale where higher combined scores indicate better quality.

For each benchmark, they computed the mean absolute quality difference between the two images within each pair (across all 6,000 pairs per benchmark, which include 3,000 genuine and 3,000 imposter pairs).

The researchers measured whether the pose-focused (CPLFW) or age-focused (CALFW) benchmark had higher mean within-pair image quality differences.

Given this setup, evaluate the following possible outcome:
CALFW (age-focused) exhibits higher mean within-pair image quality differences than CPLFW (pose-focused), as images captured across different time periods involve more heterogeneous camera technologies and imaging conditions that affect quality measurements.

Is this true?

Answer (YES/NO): NO